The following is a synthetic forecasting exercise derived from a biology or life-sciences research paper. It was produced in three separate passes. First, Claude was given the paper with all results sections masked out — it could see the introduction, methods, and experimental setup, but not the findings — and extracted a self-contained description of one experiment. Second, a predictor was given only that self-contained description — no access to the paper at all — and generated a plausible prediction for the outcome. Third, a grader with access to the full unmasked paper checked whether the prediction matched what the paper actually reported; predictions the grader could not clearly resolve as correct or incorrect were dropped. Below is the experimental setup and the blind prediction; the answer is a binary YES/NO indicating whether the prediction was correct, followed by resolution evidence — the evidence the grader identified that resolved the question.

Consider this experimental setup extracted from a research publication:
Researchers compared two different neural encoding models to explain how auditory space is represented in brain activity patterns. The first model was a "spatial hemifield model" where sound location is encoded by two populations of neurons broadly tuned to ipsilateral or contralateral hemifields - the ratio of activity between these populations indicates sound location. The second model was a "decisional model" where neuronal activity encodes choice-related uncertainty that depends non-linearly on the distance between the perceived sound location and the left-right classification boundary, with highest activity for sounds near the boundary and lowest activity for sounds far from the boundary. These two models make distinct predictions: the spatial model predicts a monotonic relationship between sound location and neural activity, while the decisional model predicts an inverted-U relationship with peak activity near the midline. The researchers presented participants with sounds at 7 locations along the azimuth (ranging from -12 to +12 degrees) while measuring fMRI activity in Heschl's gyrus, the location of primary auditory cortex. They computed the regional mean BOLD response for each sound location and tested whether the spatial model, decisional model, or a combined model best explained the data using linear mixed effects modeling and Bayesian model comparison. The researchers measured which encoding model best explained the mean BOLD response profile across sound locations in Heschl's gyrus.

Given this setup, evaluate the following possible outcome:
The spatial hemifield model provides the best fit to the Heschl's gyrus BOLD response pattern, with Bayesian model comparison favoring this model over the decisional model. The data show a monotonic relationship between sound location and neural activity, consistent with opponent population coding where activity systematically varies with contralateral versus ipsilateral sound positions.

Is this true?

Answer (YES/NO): NO